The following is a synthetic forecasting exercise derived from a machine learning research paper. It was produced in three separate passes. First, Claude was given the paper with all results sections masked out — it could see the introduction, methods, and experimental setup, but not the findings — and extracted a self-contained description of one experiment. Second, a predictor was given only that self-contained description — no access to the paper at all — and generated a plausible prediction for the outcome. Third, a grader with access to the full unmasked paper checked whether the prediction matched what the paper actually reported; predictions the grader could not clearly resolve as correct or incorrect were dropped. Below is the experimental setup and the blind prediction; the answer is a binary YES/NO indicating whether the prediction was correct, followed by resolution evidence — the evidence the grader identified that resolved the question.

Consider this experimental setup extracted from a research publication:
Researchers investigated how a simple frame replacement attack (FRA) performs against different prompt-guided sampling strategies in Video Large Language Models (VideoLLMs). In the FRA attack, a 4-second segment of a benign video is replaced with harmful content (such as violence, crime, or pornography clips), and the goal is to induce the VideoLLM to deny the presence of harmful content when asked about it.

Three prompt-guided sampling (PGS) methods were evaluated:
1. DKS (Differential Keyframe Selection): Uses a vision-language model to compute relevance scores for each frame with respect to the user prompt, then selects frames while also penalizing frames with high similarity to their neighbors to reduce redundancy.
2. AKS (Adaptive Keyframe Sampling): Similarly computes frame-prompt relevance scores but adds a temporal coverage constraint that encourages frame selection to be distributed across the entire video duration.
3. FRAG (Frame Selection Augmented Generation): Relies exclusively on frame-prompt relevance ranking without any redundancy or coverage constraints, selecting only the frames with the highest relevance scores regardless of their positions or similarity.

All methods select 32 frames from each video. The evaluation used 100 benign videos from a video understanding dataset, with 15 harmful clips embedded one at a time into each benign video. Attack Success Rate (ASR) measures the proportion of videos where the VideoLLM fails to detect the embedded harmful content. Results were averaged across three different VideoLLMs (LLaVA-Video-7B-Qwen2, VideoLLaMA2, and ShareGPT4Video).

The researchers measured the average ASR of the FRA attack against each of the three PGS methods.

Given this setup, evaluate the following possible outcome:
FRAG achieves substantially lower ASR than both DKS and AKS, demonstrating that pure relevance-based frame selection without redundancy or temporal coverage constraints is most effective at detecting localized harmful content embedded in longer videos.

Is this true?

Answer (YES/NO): YES